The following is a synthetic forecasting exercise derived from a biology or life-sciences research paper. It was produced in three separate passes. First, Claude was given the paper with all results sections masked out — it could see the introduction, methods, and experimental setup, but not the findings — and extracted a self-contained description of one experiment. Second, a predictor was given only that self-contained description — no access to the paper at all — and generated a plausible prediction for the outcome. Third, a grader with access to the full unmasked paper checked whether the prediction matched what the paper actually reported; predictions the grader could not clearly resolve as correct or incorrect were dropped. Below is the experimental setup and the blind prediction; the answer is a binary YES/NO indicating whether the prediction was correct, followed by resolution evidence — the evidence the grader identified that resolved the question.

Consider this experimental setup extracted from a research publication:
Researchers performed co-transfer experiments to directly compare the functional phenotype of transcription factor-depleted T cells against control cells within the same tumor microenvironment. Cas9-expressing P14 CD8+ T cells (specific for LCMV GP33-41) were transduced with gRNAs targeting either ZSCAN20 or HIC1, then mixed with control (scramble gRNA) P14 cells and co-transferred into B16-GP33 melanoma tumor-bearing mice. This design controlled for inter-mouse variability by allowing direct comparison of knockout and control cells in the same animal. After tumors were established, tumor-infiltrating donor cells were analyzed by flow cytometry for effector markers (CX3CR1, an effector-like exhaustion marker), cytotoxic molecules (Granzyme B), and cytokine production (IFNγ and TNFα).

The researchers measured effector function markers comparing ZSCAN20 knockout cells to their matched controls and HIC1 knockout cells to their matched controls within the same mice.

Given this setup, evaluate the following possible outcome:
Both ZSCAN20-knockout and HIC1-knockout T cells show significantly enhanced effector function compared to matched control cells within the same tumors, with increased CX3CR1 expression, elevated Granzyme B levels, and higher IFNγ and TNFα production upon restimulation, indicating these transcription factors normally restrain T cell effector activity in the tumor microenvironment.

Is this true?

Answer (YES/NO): NO